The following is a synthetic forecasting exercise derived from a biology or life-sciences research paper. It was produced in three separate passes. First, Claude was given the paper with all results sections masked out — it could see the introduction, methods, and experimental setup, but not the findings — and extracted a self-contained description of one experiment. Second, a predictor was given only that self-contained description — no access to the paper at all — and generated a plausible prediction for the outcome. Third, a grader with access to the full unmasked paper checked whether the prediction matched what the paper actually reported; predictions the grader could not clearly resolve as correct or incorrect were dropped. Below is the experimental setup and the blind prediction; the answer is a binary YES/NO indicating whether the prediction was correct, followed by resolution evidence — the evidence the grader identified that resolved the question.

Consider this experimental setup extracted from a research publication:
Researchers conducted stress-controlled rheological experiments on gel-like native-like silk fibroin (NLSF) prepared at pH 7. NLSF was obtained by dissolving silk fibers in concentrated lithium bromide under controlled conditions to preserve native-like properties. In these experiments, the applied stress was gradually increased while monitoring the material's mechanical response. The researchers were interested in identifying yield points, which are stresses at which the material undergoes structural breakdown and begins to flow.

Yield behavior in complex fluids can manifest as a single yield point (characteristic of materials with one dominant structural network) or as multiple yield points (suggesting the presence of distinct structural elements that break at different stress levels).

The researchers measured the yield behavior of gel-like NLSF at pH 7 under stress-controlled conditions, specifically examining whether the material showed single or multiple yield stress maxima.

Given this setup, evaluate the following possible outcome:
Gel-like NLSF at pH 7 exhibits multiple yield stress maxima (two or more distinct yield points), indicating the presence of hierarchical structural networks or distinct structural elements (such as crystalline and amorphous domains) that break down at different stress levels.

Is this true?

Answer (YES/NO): YES